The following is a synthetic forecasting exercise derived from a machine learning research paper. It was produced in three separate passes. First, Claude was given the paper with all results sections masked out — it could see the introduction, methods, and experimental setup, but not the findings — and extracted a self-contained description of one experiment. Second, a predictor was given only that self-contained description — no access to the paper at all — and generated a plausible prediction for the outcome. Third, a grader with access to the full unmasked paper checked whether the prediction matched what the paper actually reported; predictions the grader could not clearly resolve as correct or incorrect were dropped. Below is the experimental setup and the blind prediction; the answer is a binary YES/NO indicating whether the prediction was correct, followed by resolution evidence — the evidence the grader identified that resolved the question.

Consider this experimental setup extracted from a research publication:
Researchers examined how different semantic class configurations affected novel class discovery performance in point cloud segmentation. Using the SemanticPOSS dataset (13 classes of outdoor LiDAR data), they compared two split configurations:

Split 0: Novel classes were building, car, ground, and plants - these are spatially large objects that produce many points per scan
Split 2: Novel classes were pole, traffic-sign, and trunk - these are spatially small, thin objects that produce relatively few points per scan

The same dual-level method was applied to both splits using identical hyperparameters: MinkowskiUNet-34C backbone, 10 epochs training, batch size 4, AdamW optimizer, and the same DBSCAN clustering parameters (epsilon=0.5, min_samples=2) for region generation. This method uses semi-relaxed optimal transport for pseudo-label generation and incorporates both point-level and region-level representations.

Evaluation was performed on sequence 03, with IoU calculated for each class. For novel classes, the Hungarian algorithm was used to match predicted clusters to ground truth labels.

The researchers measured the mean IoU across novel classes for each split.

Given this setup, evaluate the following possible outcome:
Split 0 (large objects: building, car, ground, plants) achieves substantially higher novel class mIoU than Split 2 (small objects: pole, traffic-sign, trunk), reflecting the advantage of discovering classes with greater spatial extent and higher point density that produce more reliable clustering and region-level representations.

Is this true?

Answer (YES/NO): YES